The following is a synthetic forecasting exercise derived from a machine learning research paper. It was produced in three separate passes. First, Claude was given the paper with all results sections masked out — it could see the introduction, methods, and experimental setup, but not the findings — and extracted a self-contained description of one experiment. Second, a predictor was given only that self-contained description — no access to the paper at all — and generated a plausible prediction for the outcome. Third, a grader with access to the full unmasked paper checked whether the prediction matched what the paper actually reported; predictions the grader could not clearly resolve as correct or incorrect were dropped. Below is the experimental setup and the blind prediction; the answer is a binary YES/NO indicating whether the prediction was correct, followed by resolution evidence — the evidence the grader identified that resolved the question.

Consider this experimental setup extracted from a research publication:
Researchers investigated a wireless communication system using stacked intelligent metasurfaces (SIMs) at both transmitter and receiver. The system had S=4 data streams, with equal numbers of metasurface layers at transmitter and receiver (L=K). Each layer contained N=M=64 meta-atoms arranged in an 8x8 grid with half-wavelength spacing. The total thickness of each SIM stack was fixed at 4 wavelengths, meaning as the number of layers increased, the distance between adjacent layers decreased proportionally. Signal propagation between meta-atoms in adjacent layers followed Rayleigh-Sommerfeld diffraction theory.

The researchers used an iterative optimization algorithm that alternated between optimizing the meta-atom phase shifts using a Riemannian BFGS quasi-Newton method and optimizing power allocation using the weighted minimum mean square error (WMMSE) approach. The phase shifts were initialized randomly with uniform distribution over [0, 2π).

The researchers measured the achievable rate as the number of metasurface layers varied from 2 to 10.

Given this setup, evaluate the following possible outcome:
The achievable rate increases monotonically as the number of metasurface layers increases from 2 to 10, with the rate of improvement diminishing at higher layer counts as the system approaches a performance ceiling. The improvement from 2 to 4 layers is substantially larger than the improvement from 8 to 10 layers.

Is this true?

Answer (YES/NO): NO